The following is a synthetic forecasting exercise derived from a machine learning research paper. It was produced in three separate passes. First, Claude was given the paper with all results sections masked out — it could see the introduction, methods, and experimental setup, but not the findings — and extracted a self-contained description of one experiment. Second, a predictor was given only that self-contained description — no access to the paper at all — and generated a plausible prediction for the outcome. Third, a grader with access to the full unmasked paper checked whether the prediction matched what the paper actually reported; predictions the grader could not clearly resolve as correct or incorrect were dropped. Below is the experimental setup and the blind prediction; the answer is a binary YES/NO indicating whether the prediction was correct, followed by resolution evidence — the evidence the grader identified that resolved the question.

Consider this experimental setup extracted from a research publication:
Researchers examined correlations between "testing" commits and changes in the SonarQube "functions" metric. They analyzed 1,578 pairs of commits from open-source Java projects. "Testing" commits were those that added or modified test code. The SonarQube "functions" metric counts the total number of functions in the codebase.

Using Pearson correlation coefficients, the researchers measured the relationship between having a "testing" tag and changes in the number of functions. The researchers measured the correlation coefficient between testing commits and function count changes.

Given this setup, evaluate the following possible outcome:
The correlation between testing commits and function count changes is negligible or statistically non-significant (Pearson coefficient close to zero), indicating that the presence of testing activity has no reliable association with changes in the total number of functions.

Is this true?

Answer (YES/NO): NO